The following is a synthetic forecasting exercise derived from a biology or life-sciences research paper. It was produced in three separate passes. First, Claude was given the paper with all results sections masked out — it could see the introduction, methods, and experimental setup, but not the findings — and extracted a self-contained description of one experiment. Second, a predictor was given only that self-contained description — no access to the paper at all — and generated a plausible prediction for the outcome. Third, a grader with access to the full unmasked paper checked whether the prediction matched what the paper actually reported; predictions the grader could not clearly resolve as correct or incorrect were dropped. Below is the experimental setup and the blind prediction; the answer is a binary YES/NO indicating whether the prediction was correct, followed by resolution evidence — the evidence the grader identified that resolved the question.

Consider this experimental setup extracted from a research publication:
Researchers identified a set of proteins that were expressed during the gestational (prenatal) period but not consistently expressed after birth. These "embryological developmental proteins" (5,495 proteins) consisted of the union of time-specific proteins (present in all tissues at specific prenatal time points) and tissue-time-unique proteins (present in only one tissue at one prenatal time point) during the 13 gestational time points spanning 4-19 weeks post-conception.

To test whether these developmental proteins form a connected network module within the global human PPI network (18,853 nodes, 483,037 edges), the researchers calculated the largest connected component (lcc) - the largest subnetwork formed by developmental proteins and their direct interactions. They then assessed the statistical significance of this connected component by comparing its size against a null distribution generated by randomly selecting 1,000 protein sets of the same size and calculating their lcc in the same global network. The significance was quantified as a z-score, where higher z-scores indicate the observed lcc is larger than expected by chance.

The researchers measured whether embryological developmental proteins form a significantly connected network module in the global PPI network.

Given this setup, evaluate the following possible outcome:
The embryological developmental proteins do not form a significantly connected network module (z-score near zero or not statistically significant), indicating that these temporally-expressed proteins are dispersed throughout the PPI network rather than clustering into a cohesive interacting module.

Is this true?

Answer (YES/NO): NO